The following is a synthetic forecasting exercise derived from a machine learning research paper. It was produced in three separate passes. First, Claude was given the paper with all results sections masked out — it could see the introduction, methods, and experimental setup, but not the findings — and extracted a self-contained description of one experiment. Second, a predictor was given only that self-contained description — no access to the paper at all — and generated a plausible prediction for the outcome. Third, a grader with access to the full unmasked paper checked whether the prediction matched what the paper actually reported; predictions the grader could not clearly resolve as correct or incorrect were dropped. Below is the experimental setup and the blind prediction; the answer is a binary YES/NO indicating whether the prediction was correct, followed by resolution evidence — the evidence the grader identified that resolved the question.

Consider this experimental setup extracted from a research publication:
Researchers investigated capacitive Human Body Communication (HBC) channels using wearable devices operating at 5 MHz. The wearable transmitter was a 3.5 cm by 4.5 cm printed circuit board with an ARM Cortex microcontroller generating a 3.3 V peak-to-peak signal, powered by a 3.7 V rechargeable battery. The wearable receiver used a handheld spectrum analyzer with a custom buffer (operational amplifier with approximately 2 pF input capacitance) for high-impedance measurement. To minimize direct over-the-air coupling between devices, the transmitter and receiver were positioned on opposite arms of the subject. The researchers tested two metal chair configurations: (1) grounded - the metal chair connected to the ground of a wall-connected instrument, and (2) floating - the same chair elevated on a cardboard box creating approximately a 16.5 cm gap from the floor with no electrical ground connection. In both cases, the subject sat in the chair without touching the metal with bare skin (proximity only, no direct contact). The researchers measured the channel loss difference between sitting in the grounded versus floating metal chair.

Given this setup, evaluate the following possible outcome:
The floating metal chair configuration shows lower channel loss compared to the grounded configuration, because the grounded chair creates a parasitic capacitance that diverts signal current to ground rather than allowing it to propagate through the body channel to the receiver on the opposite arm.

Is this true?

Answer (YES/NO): NO